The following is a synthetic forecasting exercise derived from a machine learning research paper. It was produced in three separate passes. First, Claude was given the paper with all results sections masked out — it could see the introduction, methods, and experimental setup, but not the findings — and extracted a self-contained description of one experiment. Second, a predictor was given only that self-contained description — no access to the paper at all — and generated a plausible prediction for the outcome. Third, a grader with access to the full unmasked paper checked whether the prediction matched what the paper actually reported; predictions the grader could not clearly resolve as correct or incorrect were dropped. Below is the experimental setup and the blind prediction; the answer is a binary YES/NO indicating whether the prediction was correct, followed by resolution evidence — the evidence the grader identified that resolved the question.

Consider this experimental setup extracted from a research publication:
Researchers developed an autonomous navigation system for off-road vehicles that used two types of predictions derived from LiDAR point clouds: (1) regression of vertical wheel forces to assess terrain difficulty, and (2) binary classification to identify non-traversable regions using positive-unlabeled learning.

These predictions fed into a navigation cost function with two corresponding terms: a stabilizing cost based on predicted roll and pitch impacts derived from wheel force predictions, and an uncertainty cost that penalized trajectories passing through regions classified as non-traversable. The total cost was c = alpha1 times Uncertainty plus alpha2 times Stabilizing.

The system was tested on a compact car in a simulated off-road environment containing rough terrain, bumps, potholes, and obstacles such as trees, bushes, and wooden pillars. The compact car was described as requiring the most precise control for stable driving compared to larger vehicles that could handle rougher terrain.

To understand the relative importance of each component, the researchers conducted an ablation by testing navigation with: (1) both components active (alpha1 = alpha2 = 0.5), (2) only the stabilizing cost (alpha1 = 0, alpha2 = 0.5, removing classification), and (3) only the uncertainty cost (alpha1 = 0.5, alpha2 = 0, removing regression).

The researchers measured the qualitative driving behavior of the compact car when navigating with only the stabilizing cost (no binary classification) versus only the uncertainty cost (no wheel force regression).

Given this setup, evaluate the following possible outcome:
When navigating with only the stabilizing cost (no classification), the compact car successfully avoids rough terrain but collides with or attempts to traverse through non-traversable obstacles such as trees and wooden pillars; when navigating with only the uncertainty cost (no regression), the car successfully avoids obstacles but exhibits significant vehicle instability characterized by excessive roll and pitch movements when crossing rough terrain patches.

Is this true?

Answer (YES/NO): NO